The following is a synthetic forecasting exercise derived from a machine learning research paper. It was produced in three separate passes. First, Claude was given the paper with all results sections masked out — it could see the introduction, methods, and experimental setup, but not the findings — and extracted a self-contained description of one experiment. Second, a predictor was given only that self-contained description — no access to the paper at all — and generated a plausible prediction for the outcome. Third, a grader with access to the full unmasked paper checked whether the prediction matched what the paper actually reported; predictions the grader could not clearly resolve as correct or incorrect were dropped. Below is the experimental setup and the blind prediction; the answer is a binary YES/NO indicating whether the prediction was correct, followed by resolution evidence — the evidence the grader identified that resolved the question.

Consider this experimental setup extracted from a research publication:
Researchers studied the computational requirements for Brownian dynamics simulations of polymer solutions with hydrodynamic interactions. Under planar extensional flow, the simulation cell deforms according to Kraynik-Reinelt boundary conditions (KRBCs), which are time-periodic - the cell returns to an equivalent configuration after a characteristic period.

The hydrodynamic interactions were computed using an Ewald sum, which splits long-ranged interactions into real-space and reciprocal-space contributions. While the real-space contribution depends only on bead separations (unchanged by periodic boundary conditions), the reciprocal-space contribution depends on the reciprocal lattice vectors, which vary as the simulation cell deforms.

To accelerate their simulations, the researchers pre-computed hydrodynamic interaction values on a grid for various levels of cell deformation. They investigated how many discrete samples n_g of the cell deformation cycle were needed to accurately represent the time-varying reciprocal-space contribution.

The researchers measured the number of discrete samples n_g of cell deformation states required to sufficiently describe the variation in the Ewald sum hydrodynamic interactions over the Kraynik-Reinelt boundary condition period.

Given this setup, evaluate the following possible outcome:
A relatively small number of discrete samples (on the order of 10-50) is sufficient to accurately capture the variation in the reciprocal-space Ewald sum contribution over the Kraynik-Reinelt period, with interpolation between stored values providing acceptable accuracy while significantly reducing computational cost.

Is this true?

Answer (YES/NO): NO